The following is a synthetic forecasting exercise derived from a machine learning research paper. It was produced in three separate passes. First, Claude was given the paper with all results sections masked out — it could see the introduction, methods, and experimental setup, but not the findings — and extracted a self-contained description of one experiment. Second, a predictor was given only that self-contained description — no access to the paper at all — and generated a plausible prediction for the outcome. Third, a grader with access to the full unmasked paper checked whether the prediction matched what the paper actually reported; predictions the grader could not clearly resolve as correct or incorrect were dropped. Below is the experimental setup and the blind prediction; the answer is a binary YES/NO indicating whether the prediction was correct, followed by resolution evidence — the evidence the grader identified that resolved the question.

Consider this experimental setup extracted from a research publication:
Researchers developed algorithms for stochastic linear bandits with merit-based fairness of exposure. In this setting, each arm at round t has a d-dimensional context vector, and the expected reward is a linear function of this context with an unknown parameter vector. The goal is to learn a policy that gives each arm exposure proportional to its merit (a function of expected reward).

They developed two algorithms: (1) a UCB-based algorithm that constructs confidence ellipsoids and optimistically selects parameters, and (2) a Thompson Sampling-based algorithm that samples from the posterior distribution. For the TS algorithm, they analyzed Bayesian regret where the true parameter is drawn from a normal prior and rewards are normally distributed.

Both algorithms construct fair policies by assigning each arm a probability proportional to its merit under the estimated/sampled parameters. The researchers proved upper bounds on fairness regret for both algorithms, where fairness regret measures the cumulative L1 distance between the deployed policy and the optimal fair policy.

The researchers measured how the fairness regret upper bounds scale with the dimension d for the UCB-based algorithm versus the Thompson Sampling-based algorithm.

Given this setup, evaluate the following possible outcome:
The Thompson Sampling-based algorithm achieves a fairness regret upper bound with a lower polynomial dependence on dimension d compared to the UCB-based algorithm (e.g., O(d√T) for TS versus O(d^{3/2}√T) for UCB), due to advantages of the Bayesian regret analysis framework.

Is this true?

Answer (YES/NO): NO